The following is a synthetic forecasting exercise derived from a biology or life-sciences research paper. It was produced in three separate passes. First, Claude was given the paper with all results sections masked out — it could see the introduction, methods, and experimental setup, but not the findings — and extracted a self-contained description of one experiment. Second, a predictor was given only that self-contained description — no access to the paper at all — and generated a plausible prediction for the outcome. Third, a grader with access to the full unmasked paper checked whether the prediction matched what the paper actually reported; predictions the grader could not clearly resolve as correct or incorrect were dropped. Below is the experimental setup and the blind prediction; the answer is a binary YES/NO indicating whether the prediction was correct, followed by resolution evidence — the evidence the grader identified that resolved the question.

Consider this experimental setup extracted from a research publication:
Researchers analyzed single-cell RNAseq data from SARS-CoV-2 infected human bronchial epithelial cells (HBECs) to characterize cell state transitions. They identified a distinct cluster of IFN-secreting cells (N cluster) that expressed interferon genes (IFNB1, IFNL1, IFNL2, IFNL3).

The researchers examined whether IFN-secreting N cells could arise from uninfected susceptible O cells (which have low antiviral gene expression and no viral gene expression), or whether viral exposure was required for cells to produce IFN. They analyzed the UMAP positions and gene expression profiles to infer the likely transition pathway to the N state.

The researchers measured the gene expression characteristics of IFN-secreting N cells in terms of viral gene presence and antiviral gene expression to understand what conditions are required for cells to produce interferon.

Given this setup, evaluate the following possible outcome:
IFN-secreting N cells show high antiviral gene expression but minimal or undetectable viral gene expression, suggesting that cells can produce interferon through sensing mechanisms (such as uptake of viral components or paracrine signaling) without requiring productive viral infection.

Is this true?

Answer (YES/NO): NO